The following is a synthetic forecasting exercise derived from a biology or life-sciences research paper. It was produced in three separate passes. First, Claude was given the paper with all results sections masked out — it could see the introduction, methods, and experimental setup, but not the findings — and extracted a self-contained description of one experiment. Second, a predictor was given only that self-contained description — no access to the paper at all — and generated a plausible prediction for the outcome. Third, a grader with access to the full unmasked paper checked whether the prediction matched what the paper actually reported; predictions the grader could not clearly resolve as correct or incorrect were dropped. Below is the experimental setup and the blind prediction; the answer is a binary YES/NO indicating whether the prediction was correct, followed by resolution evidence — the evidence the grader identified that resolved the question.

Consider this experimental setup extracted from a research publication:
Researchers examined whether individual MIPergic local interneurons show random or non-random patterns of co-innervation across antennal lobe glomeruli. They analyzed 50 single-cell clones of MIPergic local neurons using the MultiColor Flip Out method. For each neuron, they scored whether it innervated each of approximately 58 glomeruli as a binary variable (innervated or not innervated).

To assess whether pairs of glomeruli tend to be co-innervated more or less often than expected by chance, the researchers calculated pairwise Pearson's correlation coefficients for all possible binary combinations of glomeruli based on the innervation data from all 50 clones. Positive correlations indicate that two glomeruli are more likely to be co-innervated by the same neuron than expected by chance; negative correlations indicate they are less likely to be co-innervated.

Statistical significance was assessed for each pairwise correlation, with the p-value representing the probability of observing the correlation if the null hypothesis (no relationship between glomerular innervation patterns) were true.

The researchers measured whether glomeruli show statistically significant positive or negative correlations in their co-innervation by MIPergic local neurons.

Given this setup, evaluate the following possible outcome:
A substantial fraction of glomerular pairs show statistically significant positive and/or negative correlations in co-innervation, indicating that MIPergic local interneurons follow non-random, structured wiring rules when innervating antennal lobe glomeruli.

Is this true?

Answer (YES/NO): YES